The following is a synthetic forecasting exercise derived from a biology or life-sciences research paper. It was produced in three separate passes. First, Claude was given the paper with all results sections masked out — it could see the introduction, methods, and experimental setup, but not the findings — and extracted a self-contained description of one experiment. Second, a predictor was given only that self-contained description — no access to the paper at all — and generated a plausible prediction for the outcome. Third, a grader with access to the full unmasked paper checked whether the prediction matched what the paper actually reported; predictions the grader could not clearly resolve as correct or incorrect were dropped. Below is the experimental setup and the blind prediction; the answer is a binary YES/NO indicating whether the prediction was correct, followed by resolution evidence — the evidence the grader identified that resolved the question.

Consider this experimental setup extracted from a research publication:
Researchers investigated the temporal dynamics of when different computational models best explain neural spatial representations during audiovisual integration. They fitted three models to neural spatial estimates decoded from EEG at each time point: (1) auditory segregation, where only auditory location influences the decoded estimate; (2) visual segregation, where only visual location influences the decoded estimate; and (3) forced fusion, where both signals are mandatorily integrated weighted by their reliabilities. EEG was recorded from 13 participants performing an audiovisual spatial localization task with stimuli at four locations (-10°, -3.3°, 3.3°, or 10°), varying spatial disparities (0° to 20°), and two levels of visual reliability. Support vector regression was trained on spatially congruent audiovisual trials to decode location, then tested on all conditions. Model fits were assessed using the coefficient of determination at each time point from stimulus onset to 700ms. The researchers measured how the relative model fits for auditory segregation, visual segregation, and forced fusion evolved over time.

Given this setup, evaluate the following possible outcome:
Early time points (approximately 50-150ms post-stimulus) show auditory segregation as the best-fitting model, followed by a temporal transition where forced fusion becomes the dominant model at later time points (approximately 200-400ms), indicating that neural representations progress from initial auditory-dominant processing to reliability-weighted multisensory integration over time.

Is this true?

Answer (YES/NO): NO